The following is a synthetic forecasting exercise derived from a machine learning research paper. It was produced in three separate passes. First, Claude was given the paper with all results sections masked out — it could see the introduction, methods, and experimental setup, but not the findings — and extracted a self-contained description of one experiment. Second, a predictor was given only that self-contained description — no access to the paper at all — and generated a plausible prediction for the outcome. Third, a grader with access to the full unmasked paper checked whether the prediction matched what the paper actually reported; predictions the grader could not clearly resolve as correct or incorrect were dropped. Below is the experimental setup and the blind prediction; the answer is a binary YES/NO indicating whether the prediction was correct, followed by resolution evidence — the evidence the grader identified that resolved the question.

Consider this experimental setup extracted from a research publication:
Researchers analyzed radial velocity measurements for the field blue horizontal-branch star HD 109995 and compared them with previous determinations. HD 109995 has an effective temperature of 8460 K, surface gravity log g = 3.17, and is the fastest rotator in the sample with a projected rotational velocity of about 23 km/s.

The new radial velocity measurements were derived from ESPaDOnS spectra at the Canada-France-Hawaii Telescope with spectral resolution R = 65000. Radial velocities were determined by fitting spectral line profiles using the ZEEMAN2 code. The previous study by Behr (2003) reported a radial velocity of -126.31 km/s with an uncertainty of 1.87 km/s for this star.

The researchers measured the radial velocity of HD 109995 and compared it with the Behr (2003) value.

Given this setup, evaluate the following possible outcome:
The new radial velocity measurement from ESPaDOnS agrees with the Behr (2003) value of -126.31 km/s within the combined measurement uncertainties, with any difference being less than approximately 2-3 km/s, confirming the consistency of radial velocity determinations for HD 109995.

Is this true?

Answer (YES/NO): NO